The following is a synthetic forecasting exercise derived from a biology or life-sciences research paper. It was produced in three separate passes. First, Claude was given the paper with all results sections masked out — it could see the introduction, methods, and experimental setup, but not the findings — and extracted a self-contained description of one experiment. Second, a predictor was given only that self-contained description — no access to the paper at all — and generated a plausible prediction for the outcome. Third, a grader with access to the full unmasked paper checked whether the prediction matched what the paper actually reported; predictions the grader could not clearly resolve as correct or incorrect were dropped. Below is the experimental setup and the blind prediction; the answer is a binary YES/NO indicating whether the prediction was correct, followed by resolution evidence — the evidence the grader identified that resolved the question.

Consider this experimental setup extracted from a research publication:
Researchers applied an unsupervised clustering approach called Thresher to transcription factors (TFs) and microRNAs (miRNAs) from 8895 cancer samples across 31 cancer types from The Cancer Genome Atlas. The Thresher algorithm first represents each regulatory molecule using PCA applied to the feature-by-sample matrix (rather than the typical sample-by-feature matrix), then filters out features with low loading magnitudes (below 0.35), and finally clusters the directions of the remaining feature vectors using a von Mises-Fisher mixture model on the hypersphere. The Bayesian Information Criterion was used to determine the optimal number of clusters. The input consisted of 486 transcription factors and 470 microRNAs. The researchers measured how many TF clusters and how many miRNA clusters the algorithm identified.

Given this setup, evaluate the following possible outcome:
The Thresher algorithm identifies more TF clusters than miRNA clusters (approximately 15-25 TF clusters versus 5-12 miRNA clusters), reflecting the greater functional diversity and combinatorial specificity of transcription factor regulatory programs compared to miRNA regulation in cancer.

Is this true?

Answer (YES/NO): NO